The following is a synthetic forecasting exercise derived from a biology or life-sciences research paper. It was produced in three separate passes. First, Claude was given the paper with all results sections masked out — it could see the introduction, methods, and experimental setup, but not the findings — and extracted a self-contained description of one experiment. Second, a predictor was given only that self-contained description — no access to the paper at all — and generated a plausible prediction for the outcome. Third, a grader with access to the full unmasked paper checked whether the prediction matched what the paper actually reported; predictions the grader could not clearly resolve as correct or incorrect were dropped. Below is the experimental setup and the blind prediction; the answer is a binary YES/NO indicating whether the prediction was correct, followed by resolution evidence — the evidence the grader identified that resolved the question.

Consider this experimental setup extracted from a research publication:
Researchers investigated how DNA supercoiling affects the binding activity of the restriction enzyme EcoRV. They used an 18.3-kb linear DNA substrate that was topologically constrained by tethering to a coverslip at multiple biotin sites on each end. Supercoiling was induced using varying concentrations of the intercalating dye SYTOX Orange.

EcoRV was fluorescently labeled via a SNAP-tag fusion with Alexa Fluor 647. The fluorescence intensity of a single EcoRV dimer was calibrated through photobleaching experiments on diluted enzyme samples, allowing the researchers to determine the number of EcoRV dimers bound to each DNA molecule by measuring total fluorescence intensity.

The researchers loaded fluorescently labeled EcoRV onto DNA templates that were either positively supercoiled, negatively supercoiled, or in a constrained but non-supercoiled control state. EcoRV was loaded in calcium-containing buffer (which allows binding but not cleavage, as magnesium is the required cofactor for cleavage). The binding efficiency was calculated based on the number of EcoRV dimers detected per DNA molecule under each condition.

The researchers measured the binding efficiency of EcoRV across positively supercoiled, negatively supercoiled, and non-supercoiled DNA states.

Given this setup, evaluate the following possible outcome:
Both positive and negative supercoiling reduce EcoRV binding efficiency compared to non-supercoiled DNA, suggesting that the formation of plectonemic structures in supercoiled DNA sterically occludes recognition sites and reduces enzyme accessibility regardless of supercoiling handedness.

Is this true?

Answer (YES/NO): NO